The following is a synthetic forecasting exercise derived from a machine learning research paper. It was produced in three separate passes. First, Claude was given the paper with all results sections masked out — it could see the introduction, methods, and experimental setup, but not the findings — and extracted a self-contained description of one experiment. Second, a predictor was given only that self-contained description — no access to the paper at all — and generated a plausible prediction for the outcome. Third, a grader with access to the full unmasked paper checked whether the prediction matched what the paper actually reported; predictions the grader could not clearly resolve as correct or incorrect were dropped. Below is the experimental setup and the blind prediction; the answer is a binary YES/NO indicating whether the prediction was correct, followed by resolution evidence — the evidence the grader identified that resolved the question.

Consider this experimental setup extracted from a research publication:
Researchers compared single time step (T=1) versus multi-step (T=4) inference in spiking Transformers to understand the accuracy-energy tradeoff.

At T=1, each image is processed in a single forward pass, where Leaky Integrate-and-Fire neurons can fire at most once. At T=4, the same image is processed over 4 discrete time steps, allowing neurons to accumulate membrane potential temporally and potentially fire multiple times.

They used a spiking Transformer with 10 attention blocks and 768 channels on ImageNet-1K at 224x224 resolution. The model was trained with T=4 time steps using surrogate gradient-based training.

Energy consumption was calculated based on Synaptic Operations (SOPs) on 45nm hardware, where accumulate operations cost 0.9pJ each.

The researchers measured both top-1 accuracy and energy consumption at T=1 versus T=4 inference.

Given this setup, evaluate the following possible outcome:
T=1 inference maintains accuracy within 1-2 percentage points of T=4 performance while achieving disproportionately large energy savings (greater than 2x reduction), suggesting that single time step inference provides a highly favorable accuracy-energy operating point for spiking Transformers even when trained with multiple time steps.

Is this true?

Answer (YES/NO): NO